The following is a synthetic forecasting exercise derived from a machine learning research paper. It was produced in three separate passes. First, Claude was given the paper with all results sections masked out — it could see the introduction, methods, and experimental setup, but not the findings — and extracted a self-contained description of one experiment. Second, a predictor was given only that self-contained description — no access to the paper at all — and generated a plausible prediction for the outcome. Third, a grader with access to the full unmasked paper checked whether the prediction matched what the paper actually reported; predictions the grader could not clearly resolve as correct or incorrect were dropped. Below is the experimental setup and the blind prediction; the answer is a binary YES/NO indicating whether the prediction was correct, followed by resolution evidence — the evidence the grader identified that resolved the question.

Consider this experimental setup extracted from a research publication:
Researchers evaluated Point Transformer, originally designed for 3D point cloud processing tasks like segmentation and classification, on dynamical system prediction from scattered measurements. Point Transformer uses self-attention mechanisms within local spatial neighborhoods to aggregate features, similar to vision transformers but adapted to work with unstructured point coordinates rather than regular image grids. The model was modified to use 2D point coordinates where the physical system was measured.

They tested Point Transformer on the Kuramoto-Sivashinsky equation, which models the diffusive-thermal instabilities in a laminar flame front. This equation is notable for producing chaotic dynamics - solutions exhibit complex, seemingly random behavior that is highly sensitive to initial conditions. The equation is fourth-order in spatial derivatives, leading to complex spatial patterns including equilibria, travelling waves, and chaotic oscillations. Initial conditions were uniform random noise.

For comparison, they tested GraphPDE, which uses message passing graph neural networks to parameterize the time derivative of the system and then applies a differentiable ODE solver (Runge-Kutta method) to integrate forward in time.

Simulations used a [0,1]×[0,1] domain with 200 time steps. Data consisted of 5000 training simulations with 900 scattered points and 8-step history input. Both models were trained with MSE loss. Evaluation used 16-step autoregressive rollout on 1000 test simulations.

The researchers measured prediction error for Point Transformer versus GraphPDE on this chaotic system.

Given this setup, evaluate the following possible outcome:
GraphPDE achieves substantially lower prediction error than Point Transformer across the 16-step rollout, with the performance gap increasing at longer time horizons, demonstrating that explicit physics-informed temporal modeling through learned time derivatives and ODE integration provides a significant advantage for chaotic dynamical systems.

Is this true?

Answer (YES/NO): NO